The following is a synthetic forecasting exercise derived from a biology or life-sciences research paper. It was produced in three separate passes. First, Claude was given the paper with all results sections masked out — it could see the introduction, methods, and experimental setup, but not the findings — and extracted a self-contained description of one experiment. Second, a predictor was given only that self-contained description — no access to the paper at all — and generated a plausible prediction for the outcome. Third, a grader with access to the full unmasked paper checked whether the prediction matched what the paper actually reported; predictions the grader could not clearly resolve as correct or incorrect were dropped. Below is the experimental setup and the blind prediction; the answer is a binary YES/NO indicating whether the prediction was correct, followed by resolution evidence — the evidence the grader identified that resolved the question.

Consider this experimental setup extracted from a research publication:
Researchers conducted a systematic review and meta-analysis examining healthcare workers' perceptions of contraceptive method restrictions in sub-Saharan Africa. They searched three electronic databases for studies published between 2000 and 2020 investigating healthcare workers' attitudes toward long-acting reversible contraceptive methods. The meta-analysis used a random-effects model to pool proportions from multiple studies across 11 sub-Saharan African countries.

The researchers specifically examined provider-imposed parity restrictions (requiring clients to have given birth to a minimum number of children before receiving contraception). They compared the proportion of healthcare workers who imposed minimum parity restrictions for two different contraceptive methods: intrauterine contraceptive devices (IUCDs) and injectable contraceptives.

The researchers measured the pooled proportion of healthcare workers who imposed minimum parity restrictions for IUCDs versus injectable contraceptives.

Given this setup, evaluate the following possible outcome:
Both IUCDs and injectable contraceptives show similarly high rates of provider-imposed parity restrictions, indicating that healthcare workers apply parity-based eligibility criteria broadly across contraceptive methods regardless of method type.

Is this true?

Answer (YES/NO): NO